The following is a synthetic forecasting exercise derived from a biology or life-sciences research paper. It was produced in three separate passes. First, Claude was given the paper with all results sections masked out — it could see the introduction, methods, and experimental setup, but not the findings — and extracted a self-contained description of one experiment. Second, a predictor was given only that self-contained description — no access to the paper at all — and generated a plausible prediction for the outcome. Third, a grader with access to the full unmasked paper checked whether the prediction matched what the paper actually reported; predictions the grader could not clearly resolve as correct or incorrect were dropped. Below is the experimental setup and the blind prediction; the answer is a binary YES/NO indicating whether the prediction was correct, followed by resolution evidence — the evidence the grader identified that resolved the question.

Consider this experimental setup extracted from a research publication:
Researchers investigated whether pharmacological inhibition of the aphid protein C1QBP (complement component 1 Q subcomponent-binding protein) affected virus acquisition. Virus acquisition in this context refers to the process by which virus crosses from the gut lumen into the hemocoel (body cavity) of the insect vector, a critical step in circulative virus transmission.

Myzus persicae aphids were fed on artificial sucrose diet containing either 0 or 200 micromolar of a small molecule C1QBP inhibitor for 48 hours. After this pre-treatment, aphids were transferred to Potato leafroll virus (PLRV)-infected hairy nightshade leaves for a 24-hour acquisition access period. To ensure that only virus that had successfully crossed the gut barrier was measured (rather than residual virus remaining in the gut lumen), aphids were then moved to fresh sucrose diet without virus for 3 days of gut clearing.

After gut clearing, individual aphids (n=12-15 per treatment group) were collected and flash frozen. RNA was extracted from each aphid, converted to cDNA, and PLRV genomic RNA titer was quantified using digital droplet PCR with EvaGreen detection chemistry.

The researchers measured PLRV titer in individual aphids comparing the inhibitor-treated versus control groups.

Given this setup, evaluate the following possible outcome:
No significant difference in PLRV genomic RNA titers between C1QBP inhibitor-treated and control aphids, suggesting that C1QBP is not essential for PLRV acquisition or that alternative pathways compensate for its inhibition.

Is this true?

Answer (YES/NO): NO